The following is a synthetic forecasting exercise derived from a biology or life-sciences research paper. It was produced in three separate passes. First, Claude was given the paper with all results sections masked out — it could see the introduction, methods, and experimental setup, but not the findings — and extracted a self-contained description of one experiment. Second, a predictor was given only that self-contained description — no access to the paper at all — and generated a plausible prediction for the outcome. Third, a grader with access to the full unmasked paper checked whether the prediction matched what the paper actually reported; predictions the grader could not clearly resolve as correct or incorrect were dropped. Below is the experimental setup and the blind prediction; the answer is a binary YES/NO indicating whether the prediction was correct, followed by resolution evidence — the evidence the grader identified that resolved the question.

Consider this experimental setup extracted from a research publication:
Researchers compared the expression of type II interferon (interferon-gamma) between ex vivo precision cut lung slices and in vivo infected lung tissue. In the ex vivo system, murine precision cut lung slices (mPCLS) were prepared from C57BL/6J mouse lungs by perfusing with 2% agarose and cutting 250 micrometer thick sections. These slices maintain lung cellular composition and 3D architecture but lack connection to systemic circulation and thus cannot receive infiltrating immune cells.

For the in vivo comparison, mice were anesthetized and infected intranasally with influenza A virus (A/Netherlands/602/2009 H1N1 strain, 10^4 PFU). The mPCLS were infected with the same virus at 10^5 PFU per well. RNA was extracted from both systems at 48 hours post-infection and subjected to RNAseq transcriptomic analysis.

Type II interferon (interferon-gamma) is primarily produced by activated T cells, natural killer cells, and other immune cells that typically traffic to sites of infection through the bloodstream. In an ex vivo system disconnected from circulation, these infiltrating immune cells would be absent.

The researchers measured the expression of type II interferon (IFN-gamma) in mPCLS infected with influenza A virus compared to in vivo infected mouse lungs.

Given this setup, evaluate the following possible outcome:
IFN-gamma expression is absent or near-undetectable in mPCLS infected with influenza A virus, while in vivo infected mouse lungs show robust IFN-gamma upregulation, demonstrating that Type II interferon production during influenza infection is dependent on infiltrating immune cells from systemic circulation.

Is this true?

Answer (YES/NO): YES